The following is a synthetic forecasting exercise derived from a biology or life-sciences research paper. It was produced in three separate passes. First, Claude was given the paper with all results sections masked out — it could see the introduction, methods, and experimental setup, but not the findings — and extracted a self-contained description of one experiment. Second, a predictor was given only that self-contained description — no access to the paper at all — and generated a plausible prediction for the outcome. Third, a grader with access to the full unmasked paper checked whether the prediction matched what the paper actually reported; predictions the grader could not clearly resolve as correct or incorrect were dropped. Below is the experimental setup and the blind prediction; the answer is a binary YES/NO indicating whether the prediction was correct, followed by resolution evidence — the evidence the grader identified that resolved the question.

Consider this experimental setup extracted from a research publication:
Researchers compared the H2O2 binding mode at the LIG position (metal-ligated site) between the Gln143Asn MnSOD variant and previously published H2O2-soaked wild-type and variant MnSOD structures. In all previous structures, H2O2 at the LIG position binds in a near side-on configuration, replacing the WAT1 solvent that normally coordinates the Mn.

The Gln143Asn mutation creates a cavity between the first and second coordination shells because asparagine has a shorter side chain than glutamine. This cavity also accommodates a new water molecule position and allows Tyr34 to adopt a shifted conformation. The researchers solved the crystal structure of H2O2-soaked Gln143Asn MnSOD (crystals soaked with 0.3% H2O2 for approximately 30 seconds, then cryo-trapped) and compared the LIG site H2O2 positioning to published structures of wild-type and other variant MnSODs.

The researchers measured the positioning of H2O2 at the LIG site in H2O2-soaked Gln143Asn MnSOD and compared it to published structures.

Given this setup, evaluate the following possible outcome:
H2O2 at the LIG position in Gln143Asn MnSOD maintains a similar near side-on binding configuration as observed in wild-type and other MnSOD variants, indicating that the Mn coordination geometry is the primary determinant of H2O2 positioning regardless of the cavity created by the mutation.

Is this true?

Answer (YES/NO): YES